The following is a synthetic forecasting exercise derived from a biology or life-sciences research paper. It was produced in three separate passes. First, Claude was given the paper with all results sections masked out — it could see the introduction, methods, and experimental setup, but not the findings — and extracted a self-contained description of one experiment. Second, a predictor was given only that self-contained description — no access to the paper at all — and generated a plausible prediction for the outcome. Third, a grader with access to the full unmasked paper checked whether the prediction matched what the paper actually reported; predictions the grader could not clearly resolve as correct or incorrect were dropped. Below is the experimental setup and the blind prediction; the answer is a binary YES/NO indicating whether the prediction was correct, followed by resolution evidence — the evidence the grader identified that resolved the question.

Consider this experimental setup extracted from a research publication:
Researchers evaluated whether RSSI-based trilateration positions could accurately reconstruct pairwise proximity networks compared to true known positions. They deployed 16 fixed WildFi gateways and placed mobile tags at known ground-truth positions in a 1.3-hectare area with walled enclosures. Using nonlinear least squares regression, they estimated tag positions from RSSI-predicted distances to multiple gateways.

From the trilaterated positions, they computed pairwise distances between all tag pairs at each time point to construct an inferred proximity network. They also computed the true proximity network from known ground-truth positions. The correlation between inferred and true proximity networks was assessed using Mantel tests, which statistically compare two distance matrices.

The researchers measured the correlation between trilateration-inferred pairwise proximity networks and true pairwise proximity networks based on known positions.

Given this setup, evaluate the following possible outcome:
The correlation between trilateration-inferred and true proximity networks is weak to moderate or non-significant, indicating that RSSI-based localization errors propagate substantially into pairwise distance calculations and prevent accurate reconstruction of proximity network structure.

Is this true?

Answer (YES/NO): NO